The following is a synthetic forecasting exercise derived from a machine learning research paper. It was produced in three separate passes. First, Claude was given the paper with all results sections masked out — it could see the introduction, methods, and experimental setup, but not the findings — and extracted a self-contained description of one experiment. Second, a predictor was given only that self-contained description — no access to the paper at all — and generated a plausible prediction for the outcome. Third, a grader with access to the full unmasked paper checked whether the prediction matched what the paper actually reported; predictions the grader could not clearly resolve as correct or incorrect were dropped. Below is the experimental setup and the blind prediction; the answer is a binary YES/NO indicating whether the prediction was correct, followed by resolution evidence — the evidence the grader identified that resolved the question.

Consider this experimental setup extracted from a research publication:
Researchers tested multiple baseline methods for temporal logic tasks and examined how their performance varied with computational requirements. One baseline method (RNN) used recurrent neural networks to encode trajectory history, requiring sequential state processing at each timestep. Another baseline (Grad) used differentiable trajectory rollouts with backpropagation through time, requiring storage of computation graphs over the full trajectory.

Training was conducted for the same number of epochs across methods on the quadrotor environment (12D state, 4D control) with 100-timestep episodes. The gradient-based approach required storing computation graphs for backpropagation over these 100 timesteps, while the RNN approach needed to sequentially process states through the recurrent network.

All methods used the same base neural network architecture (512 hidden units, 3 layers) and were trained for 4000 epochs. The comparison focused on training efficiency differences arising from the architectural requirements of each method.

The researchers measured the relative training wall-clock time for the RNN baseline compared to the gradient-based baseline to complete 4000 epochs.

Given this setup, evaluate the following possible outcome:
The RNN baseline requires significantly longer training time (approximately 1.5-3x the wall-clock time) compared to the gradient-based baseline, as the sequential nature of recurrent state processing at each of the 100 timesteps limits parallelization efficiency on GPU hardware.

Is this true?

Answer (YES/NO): NO